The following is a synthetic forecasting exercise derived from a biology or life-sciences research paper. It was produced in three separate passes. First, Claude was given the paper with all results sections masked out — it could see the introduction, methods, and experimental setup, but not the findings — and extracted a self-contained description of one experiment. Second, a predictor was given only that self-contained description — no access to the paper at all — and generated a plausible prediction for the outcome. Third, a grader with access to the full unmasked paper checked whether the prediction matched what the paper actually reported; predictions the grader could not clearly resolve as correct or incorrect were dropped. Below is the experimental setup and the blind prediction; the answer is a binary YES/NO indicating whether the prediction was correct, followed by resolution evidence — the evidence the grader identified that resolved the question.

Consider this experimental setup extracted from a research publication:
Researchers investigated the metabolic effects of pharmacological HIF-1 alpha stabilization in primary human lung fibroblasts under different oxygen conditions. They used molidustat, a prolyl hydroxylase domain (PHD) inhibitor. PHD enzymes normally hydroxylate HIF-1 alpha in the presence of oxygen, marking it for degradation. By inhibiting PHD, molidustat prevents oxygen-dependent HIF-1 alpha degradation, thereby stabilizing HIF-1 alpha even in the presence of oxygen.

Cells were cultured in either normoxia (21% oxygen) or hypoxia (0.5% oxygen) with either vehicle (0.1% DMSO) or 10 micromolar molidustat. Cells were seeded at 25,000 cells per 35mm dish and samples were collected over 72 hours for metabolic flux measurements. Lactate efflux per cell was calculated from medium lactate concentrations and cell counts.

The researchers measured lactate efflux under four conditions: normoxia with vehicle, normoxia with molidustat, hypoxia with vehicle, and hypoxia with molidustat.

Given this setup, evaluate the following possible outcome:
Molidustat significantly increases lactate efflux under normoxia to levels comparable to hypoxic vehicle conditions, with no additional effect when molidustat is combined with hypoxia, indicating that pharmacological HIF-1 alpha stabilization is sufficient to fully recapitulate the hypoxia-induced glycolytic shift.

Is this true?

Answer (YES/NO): NO